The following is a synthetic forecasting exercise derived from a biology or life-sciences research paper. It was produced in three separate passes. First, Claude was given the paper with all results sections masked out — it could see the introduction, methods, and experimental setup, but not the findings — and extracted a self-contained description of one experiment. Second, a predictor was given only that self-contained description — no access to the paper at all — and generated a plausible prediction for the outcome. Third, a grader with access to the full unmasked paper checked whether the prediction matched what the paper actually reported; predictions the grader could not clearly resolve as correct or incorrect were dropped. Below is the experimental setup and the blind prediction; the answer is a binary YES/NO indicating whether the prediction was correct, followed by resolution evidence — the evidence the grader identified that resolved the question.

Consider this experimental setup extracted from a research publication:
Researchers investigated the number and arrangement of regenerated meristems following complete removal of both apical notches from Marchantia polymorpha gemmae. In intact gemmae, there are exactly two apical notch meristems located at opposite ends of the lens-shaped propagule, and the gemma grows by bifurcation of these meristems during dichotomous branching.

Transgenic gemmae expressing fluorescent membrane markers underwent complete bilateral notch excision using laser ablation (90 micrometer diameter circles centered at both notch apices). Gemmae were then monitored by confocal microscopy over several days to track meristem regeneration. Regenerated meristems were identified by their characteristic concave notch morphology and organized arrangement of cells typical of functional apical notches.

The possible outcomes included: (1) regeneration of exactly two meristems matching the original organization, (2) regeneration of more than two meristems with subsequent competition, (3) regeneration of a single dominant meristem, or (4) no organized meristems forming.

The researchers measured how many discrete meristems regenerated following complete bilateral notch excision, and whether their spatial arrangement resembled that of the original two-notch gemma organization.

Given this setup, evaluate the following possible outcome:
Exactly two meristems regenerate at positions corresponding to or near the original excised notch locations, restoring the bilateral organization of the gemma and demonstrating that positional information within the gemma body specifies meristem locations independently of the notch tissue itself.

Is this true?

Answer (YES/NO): NO